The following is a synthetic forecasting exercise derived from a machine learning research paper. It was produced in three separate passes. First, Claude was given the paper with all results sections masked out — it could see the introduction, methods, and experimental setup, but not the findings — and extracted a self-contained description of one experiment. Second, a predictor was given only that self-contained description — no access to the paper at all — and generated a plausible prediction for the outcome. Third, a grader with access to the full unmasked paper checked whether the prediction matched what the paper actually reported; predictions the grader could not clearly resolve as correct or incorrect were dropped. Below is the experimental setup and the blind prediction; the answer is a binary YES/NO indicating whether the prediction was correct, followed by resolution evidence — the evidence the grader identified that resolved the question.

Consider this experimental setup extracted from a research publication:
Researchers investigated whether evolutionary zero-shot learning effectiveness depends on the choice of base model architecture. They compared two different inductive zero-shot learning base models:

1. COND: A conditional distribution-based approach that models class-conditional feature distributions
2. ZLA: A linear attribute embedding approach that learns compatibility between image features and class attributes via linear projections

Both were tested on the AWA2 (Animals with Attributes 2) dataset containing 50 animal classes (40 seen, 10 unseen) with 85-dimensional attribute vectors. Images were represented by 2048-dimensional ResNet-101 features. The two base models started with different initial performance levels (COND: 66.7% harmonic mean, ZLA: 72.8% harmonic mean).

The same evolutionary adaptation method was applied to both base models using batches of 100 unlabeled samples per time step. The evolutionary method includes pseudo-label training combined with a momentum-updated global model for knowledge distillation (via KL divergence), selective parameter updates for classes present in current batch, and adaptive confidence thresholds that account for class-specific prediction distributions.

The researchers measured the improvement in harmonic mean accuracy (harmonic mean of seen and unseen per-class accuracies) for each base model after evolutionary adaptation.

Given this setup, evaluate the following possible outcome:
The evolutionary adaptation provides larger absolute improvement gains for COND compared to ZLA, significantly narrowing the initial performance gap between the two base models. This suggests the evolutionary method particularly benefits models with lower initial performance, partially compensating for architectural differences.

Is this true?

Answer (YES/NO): NO